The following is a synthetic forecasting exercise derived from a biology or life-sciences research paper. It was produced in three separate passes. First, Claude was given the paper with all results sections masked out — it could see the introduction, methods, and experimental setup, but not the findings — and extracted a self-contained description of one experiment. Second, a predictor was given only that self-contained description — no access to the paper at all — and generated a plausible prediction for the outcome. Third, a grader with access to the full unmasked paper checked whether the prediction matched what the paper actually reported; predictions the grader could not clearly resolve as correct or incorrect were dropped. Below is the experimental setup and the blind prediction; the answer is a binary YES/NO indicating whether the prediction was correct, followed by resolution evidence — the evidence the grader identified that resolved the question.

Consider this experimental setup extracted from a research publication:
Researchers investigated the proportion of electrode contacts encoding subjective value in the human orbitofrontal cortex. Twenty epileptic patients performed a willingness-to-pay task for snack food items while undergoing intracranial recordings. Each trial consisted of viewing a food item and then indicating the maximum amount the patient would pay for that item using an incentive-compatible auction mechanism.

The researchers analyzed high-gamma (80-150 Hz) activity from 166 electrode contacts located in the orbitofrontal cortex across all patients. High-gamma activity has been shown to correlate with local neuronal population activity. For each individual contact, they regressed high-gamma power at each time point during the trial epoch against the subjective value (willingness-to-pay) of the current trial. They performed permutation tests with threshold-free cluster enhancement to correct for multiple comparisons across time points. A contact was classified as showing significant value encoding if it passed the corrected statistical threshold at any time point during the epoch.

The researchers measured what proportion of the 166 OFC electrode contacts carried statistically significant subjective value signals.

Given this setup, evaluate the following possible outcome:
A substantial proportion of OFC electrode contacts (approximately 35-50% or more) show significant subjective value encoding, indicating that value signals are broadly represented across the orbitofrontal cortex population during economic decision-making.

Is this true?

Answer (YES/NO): NO